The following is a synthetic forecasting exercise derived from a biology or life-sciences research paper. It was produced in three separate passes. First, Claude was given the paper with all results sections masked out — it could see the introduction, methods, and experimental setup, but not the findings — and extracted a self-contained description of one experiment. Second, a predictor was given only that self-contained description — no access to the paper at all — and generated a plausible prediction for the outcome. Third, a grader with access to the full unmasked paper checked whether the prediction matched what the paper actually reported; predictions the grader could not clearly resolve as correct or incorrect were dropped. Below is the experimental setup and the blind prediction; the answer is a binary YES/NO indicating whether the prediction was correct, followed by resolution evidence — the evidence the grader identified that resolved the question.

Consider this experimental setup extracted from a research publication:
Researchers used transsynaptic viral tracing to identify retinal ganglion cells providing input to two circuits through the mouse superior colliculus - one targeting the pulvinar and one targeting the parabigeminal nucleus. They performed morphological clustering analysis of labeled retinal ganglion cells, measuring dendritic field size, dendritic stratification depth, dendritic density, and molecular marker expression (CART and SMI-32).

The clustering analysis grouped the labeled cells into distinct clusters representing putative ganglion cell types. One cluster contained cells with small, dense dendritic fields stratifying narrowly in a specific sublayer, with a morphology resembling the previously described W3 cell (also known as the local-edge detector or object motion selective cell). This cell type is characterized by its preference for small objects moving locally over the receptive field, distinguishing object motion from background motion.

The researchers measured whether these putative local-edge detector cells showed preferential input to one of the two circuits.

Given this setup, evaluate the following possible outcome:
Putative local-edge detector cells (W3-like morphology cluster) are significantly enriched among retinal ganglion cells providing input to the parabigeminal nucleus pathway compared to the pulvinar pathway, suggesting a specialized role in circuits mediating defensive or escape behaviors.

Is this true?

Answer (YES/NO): NO